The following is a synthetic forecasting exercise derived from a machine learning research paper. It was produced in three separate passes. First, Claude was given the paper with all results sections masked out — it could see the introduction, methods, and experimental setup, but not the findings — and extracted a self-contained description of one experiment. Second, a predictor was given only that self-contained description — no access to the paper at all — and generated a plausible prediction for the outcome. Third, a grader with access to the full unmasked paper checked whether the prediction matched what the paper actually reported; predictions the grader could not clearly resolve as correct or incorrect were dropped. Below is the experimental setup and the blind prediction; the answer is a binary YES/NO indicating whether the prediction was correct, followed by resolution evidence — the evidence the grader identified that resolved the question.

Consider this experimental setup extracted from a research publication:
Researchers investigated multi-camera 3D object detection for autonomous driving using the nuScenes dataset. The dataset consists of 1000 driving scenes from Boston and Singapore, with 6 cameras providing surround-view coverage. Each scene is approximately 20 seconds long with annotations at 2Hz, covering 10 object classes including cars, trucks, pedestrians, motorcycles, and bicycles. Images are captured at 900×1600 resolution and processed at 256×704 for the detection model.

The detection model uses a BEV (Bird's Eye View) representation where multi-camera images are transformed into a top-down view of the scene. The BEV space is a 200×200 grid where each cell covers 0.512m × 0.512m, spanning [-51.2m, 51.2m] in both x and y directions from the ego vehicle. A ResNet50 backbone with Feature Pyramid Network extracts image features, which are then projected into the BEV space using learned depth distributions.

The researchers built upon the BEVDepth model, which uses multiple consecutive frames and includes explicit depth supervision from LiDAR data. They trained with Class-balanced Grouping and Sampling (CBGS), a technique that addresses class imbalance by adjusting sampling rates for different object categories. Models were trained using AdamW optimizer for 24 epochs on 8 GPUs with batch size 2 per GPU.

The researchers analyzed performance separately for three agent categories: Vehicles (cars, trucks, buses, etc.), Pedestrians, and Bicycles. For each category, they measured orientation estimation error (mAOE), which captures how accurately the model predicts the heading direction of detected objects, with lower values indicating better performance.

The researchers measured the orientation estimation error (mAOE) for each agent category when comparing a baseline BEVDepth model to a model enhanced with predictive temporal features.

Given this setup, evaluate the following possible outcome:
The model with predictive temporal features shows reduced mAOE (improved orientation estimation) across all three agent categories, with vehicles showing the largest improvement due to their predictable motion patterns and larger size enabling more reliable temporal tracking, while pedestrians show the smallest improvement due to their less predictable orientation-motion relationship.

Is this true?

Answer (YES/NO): NO